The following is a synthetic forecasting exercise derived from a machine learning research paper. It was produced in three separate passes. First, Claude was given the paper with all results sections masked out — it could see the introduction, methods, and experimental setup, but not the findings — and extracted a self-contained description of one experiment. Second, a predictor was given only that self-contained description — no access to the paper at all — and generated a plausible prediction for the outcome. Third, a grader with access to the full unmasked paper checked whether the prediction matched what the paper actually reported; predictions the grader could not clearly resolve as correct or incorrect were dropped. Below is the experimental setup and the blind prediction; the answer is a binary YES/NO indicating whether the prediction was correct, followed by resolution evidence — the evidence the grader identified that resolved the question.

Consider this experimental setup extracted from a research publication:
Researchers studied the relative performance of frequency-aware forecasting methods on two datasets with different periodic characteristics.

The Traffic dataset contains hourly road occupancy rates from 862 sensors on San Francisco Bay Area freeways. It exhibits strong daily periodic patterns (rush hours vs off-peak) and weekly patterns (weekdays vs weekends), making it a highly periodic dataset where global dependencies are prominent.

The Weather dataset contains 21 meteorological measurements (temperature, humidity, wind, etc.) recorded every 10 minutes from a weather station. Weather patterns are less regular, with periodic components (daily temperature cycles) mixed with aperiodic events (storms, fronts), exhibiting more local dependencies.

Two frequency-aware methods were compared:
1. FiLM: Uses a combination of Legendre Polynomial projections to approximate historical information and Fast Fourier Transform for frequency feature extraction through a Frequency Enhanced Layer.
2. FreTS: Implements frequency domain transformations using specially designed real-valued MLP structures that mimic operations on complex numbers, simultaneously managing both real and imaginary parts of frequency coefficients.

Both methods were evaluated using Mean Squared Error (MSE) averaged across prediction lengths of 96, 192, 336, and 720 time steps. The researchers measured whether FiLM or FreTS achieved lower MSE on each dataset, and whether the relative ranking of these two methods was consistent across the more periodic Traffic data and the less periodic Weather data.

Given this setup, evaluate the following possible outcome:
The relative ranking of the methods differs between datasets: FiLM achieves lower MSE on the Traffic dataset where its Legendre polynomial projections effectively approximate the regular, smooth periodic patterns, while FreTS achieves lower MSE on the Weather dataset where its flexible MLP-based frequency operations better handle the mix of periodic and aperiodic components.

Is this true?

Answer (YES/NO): NO